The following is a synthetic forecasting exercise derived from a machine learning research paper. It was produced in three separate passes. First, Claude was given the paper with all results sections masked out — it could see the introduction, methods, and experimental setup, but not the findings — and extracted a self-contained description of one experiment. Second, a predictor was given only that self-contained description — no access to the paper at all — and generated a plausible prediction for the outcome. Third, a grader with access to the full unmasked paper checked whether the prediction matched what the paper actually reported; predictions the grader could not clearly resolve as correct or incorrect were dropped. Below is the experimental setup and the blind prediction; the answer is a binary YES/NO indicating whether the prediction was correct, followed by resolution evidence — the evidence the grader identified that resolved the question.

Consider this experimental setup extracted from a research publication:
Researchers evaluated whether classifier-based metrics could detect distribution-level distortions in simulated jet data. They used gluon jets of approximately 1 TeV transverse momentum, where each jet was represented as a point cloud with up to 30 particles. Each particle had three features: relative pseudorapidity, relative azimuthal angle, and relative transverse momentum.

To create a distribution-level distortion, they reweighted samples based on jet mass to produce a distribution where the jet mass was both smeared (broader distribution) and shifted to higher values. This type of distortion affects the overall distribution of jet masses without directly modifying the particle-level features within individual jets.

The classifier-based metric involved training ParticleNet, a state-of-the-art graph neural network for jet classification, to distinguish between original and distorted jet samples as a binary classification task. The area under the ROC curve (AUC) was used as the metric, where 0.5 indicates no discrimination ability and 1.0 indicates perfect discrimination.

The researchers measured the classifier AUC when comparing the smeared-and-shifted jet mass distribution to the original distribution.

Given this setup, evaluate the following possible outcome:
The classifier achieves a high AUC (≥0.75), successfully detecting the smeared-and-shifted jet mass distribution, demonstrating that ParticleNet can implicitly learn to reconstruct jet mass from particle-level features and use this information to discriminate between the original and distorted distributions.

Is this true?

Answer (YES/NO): NO